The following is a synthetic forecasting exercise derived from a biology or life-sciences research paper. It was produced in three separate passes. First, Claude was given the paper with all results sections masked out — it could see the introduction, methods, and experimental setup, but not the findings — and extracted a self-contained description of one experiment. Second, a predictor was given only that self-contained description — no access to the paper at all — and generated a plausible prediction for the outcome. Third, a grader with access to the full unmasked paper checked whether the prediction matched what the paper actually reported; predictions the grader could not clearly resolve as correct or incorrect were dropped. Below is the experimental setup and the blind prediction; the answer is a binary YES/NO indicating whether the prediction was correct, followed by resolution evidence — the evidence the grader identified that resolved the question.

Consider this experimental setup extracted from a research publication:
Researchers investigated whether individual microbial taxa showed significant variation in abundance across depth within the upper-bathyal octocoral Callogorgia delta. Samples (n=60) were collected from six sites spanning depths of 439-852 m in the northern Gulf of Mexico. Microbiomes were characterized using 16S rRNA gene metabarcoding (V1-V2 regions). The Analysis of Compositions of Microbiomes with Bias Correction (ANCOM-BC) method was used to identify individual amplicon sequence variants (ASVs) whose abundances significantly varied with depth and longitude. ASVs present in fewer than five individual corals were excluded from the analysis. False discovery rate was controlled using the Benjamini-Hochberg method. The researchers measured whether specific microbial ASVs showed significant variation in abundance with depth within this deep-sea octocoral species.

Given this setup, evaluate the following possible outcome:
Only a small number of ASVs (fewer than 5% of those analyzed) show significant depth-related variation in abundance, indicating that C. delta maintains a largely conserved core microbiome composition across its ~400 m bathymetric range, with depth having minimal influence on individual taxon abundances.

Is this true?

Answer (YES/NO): NO